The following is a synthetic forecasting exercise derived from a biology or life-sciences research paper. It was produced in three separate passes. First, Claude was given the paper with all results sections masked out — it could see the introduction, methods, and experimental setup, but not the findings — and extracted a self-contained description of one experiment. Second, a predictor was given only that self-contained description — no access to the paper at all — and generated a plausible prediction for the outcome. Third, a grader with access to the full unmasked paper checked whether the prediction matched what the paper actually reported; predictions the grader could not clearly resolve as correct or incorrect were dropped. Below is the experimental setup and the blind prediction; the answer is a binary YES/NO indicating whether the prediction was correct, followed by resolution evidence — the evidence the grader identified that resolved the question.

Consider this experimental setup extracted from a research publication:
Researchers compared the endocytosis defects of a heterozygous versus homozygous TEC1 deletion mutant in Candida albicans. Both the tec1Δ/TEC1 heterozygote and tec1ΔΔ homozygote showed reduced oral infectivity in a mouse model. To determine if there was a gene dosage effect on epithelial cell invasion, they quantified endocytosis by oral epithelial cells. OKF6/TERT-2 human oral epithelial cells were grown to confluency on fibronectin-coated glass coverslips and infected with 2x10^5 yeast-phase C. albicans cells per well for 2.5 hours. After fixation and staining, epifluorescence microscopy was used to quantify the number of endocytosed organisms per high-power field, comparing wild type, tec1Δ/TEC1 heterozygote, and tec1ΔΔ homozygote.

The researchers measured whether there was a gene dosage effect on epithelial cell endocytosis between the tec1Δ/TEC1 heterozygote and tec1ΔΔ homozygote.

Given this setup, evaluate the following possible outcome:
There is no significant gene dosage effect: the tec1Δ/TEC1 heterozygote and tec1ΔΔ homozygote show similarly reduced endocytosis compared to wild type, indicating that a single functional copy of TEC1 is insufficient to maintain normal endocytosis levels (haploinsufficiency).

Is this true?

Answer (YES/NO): NO